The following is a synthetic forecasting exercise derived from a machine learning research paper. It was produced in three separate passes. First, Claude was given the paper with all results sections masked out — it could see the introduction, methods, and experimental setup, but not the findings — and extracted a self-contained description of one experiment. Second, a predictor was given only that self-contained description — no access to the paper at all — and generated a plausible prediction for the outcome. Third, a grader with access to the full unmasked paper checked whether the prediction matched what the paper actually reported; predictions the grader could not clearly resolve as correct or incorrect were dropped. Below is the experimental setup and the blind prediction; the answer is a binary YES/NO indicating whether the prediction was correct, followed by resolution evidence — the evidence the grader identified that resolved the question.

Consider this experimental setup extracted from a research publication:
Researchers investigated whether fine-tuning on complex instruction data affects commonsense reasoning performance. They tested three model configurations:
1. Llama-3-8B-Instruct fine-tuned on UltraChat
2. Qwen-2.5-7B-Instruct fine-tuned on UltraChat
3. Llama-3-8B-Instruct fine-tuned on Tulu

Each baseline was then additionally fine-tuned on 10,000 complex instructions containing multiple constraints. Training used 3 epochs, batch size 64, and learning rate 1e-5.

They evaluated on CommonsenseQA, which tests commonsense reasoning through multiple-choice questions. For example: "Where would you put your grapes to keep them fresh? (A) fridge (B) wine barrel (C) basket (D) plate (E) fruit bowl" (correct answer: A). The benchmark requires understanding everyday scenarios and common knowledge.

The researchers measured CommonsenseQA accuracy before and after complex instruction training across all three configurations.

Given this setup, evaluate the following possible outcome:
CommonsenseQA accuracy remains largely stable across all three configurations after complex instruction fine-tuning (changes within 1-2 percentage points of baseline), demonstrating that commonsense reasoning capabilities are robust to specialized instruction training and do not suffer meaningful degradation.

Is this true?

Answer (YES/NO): YES